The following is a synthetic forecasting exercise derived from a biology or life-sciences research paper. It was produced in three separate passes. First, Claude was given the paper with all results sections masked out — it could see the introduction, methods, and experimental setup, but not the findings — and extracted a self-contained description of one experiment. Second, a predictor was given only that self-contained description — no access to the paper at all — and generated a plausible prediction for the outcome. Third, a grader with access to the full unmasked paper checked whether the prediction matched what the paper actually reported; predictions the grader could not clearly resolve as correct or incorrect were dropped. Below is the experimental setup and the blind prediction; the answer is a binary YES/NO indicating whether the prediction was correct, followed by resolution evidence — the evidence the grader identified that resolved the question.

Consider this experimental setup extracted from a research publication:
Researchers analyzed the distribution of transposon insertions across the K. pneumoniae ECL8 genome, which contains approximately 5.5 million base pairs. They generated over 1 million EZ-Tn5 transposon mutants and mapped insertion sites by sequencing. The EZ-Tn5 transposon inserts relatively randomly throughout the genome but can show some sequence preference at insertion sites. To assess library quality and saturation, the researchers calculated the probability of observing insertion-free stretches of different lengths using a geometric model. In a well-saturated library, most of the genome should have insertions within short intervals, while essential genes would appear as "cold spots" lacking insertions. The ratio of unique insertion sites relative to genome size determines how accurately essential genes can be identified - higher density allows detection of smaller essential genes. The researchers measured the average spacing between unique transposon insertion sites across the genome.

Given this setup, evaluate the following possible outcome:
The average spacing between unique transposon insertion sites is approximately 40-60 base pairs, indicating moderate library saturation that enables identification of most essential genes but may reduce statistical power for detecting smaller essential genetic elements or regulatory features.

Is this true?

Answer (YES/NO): NO